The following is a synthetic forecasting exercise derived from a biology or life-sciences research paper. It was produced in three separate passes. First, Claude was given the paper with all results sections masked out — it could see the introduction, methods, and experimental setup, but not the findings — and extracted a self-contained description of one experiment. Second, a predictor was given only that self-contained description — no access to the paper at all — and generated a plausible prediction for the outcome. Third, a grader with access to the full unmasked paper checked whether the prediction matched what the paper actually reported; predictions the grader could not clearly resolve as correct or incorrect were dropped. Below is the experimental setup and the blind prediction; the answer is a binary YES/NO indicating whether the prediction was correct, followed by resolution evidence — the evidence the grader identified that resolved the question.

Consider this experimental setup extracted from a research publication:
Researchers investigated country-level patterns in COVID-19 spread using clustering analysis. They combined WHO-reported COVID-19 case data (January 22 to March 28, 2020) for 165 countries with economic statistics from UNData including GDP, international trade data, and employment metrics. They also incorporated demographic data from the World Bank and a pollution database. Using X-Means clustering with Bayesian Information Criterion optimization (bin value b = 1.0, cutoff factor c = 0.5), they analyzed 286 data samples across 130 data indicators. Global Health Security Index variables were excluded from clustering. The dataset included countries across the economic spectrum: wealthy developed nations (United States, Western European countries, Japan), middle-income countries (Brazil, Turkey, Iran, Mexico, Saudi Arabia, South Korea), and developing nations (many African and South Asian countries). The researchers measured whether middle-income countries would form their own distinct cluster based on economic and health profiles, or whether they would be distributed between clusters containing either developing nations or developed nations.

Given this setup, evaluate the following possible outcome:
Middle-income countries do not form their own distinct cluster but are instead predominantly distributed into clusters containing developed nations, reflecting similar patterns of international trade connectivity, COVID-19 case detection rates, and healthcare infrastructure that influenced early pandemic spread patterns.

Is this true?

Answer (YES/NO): NO